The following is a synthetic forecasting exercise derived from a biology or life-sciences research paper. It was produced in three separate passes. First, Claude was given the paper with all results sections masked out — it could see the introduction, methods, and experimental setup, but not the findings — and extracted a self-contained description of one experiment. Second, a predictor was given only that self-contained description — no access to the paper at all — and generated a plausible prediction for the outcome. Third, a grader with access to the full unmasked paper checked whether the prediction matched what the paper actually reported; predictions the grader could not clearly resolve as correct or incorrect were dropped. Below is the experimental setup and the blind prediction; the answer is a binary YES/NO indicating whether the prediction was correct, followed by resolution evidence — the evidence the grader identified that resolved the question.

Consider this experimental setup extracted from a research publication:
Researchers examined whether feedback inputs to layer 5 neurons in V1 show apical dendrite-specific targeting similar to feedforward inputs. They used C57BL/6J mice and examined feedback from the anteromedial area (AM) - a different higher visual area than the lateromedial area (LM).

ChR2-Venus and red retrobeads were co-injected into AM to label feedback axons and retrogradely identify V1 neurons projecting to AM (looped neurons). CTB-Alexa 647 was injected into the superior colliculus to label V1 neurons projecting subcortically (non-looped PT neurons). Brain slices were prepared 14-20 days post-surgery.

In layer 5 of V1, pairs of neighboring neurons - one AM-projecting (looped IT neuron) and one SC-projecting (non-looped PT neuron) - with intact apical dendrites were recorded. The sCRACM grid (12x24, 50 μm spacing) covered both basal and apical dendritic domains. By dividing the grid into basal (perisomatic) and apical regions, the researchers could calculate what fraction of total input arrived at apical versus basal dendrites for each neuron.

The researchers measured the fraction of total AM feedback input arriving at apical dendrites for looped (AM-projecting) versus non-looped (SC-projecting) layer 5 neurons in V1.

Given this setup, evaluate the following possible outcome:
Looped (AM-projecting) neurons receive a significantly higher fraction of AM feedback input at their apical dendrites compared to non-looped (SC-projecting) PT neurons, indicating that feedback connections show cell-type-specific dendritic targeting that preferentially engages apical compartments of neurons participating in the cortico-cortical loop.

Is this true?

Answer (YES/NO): YES